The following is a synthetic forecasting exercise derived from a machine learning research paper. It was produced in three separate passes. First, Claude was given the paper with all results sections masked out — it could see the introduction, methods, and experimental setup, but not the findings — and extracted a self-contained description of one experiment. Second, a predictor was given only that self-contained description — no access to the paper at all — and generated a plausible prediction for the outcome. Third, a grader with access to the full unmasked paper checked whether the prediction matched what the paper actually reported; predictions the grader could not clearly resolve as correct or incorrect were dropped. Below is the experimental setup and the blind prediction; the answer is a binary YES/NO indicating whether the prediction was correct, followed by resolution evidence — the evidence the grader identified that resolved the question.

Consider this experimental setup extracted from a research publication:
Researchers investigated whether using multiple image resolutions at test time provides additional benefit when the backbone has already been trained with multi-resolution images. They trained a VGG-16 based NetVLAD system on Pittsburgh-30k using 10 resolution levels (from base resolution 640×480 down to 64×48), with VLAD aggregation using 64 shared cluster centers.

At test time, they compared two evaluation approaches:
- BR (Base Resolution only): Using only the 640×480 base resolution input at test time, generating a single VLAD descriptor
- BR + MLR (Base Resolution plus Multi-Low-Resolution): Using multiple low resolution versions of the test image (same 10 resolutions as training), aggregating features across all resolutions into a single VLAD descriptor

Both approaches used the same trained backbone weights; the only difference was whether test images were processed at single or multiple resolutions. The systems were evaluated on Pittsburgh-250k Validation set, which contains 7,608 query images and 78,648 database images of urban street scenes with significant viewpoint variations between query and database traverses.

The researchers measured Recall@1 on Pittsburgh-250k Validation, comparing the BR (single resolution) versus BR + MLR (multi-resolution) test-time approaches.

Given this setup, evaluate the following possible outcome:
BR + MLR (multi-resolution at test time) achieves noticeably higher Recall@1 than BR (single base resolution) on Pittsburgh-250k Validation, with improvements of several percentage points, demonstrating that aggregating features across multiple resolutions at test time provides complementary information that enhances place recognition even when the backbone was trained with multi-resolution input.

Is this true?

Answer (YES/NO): NO